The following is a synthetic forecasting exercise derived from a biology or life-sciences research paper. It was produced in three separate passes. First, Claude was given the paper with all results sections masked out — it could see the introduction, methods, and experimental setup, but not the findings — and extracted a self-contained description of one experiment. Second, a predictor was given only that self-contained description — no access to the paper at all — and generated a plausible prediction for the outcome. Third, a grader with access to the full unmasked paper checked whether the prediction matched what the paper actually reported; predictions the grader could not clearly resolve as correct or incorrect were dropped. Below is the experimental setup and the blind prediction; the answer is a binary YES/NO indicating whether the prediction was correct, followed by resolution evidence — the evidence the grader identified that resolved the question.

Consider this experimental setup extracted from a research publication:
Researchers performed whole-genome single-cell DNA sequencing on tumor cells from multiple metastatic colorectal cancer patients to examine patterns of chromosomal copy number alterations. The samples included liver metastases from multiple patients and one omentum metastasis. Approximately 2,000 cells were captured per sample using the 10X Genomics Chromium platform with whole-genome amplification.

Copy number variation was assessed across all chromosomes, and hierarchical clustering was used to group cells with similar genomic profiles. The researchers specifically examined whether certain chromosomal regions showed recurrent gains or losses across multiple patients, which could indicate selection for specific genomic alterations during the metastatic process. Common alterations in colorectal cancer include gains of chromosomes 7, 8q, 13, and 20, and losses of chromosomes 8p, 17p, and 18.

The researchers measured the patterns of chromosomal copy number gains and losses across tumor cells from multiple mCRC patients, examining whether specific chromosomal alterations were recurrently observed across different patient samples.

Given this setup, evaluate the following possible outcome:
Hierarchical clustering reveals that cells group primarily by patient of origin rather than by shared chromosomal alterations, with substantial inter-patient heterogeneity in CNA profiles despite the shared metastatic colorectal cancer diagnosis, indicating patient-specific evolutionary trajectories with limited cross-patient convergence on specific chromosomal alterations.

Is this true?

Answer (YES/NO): NO